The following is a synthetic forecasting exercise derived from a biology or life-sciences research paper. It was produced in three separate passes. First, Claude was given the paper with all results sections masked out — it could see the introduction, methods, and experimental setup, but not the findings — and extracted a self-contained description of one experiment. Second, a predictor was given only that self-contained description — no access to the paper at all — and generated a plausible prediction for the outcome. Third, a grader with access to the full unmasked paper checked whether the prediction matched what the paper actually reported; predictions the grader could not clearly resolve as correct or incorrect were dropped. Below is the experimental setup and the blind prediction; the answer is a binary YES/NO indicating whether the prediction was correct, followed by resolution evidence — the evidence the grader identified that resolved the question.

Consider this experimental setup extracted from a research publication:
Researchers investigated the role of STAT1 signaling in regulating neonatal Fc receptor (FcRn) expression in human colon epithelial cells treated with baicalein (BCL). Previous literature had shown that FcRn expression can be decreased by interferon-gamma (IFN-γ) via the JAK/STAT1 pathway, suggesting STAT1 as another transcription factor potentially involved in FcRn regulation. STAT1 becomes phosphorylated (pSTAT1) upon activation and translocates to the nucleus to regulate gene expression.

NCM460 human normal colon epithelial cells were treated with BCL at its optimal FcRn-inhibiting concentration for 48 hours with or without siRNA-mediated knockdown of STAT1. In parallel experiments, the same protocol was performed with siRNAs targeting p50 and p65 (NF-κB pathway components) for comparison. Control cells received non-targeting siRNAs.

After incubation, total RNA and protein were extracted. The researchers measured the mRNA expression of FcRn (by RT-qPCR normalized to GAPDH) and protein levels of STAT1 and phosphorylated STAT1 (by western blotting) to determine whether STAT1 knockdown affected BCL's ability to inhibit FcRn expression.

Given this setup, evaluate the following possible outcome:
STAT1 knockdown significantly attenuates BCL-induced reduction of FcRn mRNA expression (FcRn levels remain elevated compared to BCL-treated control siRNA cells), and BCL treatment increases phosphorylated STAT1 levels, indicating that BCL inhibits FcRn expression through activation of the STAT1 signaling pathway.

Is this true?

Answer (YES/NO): NO